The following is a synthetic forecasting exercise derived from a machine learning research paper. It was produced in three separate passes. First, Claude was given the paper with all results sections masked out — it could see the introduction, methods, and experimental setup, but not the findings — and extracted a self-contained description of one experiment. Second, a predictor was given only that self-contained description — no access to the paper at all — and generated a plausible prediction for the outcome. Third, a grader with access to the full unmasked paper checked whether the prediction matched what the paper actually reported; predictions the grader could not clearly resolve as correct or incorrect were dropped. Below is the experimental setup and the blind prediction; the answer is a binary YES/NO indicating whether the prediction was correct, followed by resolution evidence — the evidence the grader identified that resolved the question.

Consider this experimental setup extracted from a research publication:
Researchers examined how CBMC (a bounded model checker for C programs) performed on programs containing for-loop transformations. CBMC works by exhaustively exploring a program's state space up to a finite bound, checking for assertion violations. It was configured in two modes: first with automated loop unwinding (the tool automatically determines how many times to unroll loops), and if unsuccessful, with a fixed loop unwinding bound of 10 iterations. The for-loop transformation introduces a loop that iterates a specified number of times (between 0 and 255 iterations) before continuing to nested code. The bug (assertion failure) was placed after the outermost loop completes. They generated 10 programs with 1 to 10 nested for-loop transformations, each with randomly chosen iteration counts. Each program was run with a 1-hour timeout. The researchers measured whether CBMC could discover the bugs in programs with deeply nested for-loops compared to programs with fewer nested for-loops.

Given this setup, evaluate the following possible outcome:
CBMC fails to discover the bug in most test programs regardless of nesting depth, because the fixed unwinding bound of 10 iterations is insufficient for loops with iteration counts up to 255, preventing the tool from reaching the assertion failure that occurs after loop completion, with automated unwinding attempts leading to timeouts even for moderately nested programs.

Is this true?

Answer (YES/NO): NO